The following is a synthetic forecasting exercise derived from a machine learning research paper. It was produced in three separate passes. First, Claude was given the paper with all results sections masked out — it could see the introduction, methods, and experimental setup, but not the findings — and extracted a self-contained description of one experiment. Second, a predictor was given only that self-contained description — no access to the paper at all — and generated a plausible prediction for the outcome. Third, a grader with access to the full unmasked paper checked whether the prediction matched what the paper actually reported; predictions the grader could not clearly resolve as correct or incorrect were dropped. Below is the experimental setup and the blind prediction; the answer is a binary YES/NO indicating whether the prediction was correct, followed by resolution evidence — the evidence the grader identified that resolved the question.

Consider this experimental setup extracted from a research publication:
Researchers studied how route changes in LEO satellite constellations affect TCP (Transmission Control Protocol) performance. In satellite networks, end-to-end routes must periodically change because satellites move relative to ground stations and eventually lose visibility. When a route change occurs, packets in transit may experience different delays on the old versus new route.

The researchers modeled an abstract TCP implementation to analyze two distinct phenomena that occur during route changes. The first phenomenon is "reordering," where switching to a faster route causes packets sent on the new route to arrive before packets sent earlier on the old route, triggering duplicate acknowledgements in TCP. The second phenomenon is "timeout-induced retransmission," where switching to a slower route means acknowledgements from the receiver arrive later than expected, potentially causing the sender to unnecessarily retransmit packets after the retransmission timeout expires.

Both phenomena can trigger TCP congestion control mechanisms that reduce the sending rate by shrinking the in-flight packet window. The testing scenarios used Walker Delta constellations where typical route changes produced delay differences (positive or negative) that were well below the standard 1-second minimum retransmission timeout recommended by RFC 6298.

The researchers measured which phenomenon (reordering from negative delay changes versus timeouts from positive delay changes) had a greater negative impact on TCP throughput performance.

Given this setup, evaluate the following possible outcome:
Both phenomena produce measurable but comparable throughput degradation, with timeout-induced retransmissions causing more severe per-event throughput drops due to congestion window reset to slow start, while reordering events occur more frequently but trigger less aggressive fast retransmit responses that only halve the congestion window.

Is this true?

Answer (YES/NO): NO